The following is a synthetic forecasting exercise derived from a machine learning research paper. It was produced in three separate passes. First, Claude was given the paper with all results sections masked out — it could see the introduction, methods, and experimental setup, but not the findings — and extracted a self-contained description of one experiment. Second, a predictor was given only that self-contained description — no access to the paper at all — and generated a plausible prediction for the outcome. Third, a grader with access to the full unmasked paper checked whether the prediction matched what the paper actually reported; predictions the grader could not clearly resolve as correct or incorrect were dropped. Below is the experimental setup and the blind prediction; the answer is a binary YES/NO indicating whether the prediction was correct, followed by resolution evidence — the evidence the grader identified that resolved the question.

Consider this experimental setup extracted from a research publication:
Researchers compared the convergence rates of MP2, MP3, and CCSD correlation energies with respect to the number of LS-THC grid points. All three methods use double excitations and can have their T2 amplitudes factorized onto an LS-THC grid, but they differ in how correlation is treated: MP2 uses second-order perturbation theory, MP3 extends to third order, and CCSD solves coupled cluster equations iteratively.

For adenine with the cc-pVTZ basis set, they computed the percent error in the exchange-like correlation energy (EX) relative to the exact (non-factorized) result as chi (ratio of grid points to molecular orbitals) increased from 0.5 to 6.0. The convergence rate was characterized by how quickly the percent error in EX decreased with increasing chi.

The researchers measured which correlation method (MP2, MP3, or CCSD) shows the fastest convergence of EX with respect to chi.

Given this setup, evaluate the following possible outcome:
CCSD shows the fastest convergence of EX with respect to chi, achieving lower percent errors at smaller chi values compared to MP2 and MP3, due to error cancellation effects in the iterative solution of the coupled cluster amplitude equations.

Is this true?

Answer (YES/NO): NO